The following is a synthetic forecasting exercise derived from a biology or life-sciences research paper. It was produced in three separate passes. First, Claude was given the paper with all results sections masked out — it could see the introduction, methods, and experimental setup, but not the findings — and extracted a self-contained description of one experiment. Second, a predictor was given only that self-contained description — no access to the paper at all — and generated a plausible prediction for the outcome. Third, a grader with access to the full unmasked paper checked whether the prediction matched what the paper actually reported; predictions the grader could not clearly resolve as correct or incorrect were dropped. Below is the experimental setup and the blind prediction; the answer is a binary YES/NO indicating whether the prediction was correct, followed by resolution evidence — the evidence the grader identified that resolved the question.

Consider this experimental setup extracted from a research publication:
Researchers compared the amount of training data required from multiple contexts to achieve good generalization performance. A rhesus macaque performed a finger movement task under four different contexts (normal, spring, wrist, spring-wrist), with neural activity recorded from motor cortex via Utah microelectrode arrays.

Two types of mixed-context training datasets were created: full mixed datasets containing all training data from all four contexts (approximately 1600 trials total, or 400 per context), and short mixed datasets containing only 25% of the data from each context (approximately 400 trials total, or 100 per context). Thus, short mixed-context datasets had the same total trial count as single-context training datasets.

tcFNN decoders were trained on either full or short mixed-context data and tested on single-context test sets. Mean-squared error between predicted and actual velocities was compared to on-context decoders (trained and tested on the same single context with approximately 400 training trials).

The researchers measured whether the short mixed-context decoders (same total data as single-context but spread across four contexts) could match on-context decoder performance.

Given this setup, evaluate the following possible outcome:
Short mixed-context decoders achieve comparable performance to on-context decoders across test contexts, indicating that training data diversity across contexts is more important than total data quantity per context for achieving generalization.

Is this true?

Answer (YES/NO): YES